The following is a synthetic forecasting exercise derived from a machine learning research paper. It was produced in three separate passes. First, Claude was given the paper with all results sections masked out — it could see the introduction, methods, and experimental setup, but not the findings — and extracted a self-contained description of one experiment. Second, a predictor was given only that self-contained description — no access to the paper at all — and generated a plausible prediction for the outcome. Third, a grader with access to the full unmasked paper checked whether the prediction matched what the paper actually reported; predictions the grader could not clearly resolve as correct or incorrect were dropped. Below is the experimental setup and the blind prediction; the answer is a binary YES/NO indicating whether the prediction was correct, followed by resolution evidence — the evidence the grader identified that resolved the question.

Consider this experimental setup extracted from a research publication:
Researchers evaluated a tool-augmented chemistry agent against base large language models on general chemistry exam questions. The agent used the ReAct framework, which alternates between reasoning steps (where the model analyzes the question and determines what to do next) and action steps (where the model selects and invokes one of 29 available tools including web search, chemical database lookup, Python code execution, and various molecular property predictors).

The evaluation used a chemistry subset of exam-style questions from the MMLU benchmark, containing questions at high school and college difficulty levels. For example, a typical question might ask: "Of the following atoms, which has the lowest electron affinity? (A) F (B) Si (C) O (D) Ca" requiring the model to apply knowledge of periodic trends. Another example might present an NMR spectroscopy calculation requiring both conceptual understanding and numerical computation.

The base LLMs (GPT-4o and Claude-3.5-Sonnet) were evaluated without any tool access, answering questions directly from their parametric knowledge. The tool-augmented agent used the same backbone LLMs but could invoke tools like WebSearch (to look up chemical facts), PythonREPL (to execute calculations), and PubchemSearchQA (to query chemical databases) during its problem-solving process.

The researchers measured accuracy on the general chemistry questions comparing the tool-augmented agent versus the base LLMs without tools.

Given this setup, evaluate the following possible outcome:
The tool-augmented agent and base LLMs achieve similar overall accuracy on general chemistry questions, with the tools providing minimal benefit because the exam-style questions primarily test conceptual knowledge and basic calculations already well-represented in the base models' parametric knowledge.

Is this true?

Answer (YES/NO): NO